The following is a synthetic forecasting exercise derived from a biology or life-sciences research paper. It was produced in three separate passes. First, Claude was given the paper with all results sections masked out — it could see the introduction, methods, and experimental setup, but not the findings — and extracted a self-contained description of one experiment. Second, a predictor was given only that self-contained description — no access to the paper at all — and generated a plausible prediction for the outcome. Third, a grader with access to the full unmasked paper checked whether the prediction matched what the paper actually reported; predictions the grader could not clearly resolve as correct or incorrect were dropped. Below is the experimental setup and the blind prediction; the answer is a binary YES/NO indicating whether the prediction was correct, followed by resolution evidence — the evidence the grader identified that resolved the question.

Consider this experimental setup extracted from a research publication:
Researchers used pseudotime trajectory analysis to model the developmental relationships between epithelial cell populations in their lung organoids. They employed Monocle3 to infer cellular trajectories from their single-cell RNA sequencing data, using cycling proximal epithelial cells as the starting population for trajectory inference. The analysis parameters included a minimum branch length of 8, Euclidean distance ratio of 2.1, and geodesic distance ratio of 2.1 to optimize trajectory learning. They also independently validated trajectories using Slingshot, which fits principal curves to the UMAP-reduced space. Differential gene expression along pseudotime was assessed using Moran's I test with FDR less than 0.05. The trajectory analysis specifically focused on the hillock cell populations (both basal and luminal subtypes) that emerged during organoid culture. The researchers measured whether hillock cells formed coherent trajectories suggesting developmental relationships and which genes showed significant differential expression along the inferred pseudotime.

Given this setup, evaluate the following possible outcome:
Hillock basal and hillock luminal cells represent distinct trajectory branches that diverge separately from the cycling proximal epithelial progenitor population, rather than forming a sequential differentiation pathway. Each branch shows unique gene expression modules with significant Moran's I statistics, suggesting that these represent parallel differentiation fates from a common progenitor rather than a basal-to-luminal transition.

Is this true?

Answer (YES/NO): NO